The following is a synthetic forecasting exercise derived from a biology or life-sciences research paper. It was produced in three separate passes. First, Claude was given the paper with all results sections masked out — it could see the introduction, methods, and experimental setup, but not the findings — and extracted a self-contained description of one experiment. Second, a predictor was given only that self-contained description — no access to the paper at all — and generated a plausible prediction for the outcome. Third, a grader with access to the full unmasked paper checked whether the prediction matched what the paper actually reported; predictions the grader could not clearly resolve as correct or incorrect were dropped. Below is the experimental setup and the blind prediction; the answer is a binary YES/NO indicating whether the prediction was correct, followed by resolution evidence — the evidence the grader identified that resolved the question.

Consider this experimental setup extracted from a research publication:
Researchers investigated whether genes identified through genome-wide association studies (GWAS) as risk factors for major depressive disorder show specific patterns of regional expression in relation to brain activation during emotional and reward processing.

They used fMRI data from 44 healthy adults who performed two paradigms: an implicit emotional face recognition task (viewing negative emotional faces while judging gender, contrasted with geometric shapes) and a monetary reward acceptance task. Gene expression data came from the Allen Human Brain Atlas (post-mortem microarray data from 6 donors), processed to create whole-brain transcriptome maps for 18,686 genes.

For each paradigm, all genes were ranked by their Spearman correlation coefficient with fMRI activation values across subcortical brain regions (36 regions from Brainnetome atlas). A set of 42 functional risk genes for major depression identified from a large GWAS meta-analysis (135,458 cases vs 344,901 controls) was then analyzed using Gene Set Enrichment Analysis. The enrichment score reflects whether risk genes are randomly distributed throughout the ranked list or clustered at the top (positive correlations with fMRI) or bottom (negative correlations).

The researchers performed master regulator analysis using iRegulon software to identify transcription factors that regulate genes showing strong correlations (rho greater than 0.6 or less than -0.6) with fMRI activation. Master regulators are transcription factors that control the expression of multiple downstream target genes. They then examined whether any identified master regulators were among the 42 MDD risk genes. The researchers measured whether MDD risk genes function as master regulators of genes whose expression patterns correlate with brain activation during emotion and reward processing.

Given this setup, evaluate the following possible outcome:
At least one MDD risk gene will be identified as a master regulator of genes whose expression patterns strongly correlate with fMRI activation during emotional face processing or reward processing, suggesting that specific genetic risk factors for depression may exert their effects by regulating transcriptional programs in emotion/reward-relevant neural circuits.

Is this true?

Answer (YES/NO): YES